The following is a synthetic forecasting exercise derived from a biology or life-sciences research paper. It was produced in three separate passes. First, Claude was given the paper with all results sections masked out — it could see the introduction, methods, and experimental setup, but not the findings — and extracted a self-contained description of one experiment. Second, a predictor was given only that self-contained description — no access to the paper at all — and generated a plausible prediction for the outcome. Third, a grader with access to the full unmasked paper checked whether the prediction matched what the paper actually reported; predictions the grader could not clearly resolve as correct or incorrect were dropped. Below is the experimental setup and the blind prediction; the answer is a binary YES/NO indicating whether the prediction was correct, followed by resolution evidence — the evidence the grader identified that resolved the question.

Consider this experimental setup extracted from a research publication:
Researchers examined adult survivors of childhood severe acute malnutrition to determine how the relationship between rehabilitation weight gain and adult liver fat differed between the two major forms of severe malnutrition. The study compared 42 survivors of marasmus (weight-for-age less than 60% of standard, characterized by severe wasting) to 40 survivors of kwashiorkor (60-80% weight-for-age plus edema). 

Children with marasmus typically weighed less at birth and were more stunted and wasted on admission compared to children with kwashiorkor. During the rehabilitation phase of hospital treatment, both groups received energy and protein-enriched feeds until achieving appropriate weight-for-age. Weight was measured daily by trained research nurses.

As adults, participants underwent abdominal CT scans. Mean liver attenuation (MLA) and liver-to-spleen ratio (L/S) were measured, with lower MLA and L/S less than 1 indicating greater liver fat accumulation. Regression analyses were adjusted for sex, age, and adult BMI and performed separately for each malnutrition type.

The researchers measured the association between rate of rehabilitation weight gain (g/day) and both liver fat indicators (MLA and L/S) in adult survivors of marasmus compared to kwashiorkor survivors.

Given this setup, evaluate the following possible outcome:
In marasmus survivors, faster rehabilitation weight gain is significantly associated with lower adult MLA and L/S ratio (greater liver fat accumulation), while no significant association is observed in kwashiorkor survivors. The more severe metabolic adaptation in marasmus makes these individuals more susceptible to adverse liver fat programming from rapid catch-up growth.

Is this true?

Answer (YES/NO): YES